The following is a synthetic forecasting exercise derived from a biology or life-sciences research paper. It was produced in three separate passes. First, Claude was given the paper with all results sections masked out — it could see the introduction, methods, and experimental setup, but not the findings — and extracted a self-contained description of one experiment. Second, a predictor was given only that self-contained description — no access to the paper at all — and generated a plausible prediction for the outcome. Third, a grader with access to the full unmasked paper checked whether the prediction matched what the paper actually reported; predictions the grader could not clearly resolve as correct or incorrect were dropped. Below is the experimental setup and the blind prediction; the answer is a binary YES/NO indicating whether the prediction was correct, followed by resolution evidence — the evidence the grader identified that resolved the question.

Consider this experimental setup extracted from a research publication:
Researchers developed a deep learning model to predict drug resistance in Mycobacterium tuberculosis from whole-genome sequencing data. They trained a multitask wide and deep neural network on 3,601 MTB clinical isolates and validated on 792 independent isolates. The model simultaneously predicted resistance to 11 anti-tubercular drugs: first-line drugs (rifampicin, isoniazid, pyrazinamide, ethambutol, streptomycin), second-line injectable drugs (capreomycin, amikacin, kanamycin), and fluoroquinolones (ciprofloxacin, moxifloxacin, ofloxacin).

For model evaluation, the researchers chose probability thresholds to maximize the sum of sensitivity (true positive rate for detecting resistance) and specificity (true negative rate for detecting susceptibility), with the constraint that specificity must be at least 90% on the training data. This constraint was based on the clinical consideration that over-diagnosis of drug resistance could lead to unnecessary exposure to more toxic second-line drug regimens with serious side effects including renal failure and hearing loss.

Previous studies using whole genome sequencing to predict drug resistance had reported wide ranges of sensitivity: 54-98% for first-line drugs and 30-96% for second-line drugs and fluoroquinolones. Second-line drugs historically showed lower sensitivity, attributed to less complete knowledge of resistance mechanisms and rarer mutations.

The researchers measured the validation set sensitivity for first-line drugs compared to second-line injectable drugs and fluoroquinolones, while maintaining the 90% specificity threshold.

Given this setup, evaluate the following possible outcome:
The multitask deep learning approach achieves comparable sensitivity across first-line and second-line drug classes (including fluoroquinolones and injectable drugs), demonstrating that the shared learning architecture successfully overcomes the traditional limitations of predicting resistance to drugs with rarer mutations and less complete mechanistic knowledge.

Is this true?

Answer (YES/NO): NO